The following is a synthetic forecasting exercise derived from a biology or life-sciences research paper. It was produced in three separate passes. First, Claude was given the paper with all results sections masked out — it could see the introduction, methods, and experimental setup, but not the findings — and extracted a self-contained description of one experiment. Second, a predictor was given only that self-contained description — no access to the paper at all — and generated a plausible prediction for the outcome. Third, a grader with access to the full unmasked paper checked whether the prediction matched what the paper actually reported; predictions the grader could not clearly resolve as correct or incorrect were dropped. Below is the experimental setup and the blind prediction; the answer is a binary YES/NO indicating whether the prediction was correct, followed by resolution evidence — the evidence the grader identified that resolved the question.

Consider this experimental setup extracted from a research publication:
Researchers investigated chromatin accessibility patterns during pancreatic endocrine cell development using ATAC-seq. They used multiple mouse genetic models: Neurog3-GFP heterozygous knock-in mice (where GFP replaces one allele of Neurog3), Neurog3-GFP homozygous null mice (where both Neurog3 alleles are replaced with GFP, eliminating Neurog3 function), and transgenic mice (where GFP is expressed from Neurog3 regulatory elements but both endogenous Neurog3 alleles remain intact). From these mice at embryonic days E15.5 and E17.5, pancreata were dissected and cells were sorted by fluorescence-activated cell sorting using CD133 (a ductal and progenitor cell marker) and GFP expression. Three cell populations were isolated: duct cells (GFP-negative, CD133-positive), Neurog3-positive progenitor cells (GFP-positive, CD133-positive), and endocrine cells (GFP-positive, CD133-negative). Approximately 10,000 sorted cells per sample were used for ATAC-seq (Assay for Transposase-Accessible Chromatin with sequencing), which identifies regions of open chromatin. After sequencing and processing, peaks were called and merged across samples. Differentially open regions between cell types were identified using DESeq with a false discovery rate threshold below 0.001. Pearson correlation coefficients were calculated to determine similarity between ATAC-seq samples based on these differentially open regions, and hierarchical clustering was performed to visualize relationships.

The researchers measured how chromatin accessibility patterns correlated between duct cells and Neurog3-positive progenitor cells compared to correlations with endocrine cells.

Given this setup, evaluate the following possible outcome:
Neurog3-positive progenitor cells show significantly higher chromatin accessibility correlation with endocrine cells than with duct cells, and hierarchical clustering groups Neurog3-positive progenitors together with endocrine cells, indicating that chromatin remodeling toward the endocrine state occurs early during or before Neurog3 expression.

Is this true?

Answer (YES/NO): NO